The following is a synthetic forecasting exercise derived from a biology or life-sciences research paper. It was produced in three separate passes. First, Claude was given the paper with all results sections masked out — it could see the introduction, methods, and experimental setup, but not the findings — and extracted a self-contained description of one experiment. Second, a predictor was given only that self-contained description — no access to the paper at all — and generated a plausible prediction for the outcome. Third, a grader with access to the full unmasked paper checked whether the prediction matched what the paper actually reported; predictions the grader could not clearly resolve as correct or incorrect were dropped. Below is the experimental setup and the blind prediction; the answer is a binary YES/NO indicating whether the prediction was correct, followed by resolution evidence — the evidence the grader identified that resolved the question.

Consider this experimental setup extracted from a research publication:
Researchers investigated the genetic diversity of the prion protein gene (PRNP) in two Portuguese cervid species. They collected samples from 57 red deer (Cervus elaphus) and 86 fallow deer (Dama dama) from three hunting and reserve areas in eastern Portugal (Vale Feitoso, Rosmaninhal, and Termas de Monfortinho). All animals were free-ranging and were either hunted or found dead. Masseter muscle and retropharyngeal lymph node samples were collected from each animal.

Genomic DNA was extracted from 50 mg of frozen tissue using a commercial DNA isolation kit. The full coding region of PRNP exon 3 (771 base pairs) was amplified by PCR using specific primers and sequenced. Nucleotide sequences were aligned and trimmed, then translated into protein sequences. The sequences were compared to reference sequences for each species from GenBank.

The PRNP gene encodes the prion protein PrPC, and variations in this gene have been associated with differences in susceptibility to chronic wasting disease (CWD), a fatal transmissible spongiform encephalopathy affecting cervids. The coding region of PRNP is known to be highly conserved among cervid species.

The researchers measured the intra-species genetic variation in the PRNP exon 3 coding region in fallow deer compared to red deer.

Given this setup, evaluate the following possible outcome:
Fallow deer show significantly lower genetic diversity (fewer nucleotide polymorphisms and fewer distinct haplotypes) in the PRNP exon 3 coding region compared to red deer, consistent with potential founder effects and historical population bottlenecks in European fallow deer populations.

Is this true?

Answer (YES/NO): NO